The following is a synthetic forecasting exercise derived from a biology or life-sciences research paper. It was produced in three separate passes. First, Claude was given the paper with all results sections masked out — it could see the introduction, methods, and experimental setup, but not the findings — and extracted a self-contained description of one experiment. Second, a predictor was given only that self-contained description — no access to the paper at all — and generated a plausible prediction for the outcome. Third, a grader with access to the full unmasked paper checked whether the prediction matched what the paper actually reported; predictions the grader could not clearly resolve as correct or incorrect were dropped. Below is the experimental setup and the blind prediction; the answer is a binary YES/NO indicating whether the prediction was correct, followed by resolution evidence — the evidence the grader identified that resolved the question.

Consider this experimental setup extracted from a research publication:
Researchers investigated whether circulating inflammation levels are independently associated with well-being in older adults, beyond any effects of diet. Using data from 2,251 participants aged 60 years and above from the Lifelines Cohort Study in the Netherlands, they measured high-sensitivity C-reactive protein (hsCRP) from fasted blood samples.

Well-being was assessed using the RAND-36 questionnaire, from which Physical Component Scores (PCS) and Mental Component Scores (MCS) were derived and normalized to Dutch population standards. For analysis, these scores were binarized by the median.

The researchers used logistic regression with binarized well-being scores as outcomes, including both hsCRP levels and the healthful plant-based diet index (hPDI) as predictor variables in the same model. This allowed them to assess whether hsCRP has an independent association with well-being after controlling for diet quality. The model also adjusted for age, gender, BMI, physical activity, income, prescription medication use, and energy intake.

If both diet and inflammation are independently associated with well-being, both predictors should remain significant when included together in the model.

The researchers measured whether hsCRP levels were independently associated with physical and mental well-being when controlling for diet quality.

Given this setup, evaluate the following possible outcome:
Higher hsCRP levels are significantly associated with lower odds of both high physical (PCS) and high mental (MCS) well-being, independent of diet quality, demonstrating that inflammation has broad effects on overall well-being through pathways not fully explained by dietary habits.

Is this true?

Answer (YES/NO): NO